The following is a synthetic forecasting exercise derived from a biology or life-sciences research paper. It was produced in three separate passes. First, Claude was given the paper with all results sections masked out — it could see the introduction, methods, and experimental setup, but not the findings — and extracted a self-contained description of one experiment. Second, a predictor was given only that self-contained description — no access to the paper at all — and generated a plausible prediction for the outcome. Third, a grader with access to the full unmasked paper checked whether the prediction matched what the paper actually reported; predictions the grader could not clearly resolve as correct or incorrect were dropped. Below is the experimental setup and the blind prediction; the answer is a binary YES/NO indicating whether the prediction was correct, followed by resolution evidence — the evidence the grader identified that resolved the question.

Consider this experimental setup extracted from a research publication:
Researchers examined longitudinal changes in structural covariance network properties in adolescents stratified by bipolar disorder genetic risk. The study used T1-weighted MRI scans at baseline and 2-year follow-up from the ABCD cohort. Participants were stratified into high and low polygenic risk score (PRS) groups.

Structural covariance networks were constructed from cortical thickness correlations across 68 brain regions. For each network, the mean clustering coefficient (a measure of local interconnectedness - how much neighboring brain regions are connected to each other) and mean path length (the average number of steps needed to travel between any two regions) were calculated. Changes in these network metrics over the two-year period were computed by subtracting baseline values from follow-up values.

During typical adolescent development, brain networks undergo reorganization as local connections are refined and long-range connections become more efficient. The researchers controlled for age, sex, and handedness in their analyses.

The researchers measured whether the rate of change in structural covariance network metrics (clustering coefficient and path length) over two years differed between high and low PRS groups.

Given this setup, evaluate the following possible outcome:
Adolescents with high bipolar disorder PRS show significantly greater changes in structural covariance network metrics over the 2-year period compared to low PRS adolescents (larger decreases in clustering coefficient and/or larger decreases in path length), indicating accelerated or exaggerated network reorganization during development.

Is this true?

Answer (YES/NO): YES